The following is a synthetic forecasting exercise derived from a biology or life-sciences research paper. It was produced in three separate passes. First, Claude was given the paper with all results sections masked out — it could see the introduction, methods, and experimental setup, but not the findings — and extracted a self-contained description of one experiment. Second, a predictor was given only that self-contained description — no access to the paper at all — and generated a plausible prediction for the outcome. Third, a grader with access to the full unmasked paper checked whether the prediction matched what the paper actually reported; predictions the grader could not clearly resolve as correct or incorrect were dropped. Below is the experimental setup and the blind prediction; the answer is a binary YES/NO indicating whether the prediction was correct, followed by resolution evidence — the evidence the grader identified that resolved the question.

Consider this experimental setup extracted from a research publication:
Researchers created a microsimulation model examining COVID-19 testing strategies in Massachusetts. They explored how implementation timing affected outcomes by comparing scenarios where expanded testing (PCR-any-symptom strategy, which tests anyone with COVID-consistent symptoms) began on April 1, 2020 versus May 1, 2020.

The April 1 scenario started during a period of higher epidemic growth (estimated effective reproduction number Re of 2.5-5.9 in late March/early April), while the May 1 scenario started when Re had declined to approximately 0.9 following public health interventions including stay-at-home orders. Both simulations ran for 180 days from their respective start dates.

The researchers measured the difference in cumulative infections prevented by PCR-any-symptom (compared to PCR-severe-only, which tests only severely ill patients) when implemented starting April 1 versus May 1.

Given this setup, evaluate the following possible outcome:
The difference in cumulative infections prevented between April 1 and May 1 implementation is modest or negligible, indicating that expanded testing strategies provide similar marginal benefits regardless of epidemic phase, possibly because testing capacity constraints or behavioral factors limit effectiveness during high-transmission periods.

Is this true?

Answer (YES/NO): NO